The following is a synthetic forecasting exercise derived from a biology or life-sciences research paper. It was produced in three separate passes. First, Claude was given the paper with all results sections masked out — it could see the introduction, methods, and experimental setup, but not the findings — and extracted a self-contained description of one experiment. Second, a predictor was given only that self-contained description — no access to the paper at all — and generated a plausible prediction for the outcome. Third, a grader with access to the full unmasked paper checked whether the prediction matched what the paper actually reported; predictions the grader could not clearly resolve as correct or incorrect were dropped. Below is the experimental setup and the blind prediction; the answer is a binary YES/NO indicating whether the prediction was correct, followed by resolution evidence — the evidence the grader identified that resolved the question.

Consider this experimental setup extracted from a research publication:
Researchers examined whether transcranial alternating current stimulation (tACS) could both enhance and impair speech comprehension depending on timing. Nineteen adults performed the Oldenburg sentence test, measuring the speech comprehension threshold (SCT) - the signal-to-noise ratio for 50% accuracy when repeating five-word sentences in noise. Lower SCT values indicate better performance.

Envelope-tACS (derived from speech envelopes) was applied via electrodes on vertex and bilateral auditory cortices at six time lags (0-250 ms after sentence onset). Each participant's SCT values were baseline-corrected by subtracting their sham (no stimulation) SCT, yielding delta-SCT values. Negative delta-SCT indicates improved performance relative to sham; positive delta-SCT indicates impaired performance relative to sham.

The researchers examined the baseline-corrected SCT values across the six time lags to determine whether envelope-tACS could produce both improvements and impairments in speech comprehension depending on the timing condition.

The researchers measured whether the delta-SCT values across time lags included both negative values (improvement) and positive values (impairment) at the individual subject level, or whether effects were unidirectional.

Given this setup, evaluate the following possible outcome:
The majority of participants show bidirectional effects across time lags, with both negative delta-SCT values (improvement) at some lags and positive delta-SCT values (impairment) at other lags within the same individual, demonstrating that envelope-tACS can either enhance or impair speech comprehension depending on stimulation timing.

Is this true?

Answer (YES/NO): YES